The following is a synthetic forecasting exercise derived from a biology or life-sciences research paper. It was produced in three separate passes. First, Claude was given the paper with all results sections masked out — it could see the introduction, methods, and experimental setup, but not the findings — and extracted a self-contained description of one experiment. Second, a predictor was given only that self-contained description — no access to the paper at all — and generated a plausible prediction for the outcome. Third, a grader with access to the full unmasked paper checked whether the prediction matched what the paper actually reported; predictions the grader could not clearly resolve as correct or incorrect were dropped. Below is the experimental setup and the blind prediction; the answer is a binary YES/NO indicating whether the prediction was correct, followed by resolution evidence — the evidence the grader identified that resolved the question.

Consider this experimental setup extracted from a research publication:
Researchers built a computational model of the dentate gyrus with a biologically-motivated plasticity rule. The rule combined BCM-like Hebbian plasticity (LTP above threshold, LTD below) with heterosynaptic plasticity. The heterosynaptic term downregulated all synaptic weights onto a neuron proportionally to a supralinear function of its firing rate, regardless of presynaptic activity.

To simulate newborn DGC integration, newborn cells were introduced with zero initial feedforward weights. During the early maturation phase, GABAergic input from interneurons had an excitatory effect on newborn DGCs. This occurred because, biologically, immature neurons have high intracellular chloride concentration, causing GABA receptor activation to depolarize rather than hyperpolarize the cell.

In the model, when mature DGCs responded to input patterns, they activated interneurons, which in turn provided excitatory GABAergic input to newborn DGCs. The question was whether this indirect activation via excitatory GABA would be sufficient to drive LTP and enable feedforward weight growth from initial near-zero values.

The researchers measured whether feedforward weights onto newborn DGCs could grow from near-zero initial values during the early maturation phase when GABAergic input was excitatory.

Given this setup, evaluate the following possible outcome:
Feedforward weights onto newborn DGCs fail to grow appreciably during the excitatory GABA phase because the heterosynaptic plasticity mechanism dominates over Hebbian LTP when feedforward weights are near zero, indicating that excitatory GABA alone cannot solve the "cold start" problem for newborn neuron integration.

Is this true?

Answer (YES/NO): NO